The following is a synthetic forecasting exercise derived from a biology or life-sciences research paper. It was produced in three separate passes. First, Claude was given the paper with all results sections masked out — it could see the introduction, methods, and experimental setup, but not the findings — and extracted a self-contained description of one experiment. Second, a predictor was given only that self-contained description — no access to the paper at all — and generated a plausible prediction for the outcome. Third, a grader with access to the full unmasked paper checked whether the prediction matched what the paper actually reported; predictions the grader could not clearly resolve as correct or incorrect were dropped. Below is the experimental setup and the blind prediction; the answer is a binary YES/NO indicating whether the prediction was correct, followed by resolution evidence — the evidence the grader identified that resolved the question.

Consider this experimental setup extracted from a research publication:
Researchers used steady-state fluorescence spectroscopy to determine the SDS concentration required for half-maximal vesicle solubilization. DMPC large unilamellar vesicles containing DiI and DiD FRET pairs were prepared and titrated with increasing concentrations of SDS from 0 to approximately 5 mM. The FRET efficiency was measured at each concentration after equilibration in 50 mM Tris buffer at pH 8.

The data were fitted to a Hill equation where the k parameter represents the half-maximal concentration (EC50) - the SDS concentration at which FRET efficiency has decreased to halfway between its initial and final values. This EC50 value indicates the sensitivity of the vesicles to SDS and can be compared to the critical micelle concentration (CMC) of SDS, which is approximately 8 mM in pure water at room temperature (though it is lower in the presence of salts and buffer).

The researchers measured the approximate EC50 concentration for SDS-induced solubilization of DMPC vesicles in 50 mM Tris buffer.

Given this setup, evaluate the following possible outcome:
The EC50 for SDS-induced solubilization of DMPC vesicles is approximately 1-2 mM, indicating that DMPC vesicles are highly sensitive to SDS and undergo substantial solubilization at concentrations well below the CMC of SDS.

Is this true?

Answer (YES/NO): NO